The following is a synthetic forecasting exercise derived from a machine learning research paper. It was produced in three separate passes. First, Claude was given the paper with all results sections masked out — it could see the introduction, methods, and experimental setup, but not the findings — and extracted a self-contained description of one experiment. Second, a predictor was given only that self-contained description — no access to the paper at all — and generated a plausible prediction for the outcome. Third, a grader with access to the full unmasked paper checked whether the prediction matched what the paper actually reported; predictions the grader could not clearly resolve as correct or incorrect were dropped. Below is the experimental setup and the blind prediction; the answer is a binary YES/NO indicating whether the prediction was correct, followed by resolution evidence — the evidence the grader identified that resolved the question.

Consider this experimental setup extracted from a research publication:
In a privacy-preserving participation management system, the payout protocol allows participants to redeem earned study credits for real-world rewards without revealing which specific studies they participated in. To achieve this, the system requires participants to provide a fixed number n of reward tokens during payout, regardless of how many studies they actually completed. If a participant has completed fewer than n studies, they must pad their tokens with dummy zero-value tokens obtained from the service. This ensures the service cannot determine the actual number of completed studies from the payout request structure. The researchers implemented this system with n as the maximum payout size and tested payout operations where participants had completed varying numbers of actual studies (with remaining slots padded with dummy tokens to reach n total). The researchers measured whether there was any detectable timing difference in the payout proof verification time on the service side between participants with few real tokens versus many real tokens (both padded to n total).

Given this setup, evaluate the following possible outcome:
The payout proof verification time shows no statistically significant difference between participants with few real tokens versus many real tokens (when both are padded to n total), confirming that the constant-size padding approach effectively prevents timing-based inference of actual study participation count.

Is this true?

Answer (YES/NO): YES